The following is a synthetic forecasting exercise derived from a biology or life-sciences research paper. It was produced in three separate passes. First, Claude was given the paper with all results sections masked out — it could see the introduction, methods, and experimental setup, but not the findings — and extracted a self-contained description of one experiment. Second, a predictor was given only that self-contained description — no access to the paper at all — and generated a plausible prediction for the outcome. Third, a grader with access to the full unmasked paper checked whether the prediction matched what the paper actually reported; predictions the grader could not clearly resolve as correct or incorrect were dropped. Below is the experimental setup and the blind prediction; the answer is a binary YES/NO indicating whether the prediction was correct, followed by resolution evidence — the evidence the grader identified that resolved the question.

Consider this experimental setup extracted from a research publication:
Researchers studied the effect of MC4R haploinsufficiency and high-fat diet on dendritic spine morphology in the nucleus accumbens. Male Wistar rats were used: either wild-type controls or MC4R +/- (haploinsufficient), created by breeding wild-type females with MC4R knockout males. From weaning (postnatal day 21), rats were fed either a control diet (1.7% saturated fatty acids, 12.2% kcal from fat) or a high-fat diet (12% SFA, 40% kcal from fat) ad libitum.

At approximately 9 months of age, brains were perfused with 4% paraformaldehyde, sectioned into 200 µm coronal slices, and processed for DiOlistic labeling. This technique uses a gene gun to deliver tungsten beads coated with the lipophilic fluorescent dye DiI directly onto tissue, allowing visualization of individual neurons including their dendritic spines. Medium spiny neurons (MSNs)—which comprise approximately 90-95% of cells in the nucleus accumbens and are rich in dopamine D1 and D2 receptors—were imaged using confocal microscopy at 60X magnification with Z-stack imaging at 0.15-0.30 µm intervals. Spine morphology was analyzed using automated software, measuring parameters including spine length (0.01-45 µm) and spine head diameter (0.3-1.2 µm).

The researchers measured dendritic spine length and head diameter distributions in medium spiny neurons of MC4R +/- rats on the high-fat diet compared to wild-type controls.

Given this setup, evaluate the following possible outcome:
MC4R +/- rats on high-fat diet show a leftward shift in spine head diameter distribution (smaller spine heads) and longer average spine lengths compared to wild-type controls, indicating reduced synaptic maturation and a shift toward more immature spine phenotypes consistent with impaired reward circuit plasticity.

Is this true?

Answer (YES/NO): YES